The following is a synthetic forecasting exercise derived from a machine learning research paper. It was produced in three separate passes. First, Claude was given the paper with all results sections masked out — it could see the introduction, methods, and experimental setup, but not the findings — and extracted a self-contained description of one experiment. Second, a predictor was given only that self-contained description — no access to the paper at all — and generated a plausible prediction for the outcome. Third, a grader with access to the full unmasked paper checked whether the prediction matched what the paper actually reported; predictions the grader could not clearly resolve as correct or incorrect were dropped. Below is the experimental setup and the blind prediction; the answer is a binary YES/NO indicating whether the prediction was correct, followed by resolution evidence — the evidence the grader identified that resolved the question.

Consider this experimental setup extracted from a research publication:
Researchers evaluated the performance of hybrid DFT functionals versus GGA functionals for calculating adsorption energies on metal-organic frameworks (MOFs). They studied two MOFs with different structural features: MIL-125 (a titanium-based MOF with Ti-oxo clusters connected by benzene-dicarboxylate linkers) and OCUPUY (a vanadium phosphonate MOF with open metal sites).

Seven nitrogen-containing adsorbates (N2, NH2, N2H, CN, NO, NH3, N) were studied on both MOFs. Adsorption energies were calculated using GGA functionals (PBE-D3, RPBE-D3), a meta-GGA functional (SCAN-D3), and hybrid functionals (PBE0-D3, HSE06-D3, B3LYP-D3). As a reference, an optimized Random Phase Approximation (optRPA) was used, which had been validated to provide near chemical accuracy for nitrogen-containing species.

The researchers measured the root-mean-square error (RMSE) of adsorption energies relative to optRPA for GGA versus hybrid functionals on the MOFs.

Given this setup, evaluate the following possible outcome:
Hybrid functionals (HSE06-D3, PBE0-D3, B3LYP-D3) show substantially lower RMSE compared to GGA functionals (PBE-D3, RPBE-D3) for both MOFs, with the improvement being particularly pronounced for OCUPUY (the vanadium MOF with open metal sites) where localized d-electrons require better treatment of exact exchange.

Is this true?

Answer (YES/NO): NO